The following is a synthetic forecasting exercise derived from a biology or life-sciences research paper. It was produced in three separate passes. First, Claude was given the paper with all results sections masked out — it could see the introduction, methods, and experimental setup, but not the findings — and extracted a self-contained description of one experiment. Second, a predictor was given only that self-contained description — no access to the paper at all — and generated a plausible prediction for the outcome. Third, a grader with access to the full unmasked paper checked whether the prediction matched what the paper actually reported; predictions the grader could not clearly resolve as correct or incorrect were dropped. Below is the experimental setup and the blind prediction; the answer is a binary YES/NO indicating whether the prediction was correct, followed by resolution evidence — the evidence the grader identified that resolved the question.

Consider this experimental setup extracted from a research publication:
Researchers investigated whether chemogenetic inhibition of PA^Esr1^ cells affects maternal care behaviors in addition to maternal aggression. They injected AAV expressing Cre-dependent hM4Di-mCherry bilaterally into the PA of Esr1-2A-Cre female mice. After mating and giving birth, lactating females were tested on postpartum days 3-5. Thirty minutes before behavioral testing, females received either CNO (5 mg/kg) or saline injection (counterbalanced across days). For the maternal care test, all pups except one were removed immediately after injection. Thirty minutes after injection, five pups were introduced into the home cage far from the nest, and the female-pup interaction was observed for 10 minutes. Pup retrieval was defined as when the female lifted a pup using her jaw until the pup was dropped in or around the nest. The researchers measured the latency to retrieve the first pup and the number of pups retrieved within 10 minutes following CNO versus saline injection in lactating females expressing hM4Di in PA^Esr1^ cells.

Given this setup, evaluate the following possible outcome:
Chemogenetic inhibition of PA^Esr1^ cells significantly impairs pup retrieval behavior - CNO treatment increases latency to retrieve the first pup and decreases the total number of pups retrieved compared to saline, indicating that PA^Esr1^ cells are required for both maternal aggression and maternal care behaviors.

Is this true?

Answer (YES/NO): NO